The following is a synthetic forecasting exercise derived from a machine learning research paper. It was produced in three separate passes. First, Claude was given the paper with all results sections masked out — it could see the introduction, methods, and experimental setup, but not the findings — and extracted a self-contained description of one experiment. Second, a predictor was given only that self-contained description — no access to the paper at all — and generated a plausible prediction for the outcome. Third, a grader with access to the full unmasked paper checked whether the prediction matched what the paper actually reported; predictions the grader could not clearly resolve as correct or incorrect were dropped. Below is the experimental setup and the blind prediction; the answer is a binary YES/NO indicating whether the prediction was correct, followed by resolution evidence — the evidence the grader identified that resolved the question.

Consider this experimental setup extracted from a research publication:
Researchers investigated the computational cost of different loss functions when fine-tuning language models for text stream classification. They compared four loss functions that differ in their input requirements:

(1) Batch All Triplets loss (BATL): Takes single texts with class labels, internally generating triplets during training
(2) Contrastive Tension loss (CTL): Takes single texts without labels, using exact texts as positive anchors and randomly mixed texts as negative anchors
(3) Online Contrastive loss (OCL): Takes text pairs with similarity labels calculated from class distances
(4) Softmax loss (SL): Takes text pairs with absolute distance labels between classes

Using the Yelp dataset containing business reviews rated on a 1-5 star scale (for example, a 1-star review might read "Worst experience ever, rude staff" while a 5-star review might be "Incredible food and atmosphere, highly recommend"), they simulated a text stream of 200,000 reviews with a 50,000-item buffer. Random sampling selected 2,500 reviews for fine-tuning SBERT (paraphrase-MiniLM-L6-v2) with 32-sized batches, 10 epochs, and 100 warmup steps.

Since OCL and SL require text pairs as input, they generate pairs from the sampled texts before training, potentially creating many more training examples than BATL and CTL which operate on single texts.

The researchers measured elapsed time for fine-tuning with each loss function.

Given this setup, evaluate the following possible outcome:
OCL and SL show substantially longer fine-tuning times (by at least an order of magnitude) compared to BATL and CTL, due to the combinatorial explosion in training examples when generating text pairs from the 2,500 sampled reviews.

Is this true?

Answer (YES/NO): NO